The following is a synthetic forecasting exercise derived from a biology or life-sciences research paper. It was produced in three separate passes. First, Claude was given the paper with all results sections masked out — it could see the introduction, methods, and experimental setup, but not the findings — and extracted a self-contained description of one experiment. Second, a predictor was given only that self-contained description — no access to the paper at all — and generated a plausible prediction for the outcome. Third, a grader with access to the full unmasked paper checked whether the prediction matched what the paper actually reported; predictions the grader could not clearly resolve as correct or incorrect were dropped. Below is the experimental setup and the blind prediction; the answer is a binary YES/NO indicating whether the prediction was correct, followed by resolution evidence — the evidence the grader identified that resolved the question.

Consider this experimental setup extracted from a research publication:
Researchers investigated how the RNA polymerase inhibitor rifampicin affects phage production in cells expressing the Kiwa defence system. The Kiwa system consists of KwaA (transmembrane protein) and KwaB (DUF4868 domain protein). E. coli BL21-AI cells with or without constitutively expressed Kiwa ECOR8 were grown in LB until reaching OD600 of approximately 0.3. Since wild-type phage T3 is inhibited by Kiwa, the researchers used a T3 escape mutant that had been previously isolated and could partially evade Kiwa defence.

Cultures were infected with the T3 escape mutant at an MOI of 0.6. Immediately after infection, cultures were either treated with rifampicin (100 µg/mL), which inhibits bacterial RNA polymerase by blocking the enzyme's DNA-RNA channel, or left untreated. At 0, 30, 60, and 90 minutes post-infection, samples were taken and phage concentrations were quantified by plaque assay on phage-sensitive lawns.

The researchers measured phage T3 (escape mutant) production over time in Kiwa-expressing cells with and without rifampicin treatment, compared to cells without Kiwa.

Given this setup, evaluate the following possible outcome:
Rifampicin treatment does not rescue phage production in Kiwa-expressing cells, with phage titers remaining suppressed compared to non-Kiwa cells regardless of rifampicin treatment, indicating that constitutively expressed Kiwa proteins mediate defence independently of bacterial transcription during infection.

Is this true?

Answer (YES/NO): NO